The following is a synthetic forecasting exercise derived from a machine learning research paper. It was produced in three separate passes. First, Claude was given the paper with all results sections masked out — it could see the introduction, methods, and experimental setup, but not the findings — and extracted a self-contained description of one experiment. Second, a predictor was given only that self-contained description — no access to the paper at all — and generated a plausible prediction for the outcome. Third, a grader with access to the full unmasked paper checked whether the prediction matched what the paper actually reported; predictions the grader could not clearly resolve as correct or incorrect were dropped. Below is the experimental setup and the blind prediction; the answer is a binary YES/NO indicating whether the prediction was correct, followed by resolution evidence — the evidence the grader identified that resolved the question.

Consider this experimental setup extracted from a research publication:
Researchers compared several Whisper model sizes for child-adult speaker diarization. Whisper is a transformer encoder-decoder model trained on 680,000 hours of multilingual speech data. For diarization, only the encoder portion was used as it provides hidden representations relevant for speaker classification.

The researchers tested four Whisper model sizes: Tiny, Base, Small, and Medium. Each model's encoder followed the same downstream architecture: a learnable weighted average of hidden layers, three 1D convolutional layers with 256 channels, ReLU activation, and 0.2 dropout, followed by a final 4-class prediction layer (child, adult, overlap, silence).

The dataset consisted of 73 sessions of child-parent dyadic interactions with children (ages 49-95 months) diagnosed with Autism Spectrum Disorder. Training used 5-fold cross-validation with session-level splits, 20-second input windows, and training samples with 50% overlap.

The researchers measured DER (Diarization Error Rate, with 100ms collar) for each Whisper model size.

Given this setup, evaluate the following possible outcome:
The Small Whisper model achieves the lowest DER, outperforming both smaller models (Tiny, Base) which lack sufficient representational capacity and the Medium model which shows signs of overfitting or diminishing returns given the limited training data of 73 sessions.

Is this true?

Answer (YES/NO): NO